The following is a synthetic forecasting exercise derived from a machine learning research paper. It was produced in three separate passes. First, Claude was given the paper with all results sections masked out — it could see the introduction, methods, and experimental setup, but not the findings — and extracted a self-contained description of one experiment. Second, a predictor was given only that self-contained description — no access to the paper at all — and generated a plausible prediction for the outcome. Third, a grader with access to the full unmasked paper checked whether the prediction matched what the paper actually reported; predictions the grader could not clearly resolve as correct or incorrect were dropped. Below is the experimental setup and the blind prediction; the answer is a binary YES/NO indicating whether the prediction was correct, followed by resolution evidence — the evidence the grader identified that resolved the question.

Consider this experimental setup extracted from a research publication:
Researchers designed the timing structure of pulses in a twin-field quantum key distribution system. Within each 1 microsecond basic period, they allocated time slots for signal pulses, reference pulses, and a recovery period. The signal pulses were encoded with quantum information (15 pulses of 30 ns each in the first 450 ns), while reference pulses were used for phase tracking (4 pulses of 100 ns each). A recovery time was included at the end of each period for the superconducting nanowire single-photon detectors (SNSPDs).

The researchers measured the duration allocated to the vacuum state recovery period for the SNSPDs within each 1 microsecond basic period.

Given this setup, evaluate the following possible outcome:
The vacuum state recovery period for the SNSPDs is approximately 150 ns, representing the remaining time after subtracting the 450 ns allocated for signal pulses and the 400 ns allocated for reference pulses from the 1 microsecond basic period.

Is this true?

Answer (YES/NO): YES